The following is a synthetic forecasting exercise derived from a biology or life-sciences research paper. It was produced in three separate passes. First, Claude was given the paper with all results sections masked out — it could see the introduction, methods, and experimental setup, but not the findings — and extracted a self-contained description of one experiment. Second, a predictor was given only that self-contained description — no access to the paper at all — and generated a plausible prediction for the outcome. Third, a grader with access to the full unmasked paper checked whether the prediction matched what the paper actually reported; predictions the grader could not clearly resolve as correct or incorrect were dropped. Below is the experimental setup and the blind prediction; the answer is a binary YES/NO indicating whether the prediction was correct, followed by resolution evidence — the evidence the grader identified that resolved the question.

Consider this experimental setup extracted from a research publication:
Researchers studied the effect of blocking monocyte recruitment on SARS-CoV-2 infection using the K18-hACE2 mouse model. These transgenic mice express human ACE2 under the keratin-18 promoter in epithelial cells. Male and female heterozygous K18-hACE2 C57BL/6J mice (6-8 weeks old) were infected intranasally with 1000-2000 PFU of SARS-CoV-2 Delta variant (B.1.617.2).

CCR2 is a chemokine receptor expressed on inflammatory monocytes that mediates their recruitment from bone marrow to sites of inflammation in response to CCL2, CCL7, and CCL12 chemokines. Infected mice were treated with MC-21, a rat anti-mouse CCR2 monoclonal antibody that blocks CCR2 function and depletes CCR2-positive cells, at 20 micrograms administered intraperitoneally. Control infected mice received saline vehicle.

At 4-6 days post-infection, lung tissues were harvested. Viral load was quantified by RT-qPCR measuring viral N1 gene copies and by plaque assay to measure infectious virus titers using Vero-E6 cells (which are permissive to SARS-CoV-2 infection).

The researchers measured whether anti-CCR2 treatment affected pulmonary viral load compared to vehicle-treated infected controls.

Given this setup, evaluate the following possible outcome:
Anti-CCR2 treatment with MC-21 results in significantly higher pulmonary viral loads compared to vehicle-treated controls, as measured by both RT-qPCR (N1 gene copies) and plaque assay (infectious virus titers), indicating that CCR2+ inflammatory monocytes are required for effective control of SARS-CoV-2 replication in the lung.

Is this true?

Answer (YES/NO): NO